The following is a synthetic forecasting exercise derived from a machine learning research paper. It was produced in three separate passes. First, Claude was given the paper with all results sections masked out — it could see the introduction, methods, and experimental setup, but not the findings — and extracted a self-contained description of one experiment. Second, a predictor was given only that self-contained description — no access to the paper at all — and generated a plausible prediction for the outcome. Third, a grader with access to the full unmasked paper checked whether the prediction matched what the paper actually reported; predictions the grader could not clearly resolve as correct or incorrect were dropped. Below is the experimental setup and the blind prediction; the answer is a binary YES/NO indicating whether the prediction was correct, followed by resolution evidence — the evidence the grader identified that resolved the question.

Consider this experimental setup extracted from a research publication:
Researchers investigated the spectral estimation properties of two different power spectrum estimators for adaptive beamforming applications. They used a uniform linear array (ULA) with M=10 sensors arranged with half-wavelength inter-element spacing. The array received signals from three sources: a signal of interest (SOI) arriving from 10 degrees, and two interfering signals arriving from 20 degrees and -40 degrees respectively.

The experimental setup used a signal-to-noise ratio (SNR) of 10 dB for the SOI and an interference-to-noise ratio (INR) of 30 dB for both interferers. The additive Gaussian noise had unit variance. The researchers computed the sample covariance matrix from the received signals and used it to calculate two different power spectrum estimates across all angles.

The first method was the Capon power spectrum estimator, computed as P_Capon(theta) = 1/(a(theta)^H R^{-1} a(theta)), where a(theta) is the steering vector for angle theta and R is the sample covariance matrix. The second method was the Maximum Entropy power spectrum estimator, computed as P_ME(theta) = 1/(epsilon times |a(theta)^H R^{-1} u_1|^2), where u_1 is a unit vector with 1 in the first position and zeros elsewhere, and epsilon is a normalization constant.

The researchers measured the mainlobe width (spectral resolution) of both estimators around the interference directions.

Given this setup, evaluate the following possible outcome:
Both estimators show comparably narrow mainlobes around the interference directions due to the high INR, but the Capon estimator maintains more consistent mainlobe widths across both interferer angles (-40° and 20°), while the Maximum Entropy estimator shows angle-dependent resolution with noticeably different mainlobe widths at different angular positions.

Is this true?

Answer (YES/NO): NO